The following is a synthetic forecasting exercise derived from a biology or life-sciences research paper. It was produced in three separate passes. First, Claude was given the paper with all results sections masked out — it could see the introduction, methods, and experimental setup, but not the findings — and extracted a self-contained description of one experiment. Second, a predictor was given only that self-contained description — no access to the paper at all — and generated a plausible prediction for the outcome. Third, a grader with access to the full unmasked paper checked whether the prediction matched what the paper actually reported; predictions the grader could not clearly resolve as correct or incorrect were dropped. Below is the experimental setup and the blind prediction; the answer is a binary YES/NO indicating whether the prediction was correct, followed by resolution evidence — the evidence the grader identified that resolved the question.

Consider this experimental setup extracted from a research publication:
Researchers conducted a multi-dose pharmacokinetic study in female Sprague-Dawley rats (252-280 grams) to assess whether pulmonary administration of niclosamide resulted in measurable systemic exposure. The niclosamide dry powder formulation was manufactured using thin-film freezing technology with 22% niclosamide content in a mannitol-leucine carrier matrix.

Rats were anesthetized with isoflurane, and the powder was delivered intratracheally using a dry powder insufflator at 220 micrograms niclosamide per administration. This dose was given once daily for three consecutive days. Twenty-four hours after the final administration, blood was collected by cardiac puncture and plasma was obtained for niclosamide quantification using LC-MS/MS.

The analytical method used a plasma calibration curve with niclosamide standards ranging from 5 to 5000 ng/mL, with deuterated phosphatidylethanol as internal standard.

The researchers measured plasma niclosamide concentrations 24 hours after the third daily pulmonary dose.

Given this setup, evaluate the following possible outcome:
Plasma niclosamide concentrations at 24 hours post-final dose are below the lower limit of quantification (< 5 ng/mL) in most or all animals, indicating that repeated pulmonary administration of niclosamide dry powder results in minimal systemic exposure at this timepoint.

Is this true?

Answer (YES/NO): NO